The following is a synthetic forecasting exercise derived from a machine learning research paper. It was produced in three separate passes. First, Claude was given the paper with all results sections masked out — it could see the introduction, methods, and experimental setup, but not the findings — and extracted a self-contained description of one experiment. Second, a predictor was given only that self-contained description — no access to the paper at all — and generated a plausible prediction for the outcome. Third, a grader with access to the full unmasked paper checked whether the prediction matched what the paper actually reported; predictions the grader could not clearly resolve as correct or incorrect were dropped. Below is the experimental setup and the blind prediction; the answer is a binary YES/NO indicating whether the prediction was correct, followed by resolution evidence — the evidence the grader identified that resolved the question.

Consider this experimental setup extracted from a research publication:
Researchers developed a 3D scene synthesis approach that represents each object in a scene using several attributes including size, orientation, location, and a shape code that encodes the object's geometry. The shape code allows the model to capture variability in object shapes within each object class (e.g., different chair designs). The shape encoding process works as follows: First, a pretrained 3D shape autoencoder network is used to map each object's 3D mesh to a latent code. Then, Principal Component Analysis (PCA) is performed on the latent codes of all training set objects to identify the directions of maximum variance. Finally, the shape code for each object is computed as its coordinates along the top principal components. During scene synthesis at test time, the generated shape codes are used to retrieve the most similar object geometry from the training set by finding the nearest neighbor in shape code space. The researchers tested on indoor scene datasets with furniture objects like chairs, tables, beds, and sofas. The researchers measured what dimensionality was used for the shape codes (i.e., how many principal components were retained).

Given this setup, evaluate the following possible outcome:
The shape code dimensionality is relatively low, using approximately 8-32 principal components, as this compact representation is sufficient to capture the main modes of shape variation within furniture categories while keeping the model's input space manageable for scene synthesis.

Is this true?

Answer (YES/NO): NO